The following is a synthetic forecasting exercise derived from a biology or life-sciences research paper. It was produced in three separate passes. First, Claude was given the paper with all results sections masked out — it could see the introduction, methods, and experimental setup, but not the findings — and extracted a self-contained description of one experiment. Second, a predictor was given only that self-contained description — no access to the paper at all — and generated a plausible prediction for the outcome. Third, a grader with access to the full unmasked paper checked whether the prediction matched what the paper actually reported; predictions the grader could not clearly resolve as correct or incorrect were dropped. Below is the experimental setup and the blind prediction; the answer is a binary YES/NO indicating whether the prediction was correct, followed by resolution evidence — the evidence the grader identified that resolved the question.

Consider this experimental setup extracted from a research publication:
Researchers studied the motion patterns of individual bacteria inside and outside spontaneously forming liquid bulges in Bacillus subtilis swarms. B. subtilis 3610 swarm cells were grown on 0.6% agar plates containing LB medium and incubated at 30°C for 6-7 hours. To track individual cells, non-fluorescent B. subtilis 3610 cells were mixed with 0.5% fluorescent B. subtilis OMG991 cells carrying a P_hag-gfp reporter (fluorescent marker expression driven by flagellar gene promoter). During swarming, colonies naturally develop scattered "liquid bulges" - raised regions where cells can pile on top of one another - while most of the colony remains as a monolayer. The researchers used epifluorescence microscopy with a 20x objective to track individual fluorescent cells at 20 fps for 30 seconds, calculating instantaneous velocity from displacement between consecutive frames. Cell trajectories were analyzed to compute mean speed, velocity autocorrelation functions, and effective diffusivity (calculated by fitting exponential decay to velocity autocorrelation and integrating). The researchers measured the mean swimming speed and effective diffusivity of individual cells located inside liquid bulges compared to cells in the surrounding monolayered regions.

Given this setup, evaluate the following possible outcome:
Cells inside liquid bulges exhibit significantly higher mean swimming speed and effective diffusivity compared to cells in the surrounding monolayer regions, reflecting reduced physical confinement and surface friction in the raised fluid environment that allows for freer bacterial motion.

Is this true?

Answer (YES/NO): NO